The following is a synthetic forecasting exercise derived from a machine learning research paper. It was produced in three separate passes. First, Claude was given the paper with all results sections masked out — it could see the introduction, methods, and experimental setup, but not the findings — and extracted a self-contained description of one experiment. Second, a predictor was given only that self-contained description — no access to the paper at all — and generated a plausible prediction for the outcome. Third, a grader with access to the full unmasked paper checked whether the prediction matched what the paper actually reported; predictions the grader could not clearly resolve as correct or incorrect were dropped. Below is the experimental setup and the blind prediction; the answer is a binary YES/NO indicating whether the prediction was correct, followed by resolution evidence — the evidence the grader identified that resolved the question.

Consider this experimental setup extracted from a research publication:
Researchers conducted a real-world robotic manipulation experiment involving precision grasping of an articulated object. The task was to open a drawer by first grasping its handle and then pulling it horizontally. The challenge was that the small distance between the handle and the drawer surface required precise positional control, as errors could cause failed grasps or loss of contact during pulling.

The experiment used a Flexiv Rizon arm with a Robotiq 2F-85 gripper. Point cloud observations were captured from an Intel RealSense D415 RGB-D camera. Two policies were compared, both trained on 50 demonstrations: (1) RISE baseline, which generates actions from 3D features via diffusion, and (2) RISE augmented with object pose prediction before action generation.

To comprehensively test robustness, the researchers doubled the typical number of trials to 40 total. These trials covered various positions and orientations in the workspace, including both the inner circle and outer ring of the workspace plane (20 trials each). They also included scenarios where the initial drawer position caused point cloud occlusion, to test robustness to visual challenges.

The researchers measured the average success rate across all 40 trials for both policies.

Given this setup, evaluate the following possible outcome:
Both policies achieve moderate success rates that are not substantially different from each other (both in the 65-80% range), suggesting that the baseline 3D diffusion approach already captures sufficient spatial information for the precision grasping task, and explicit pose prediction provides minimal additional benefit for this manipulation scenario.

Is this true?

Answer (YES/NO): NO